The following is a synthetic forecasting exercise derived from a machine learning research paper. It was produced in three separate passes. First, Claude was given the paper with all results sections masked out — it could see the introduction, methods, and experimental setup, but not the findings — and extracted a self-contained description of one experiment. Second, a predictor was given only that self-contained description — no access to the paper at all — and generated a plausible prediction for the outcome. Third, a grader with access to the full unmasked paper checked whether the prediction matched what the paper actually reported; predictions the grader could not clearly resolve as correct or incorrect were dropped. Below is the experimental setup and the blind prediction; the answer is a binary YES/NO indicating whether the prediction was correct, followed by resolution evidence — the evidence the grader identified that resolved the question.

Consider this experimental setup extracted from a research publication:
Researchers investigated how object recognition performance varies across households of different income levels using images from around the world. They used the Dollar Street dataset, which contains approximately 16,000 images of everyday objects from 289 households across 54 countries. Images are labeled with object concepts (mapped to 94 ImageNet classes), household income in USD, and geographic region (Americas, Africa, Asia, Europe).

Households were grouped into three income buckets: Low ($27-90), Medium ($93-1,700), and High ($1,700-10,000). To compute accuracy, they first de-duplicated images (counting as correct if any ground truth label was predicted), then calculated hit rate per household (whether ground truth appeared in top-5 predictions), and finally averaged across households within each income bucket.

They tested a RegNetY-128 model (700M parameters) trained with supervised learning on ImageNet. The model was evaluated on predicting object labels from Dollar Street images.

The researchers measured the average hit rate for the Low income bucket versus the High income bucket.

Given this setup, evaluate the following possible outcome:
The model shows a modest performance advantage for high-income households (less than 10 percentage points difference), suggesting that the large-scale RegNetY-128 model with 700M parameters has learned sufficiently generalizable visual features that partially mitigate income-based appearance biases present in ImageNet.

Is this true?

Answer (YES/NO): NO